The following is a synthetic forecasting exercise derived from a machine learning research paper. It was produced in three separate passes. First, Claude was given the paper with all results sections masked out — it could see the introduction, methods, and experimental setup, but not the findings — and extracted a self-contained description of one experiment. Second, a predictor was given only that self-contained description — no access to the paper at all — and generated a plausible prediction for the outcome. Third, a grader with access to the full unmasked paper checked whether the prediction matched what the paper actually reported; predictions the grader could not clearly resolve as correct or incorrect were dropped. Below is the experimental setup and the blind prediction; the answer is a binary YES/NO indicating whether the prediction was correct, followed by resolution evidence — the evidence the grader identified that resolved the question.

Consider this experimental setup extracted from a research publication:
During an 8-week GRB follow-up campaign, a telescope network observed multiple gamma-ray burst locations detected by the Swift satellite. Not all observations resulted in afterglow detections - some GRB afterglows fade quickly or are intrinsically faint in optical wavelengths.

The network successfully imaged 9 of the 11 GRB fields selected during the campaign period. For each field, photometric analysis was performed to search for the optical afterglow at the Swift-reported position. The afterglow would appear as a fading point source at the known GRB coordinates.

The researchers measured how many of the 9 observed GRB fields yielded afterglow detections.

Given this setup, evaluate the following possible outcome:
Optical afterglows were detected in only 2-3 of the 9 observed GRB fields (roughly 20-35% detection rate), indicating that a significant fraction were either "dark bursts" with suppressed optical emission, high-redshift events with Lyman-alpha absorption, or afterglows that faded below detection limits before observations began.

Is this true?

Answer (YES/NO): YES